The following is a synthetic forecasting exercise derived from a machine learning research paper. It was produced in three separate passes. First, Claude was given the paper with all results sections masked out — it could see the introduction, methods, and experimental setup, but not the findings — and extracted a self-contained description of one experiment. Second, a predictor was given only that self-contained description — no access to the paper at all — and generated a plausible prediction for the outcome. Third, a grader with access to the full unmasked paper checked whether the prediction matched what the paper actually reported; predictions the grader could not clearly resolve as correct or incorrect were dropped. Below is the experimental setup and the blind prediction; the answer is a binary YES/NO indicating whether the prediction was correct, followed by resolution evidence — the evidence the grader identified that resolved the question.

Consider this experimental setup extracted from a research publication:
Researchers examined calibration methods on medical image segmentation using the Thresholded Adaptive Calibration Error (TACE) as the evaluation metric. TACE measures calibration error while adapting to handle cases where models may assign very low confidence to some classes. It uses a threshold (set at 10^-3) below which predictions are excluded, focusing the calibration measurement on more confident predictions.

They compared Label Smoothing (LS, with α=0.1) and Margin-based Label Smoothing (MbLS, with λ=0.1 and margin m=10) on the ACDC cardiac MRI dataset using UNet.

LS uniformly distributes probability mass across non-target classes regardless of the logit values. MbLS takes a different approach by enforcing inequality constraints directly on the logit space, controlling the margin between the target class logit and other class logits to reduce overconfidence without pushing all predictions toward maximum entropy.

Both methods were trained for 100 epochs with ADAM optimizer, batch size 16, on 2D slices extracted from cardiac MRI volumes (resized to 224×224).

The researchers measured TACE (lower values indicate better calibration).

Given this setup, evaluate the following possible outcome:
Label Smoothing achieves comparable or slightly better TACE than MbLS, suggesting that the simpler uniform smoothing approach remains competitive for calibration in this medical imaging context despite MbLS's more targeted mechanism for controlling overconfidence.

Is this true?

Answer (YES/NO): NO